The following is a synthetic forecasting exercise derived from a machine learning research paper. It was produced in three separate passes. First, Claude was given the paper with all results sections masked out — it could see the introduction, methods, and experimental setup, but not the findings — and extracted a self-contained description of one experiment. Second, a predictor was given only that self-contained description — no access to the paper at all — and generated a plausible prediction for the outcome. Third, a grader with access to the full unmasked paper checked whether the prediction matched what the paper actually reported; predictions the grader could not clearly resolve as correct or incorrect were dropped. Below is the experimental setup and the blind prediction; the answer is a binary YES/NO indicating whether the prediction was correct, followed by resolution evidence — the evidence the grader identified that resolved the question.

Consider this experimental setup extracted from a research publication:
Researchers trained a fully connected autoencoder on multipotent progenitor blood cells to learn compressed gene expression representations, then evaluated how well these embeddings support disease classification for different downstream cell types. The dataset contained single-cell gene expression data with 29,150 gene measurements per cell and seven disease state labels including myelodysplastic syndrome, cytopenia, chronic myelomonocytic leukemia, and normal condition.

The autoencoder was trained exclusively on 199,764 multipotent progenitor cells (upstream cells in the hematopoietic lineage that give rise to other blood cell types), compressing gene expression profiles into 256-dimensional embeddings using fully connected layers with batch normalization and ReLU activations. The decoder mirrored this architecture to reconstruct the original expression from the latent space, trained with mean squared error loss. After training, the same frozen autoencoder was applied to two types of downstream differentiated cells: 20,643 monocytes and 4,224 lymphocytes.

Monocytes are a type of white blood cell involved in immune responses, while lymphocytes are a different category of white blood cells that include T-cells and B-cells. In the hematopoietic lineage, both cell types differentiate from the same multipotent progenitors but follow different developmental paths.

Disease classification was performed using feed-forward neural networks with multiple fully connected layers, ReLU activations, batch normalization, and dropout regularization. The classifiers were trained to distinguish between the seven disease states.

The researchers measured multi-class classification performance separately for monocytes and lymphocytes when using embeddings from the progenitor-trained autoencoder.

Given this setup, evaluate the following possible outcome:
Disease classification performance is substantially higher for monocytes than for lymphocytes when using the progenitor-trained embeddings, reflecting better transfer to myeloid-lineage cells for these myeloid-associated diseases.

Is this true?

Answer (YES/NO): YES